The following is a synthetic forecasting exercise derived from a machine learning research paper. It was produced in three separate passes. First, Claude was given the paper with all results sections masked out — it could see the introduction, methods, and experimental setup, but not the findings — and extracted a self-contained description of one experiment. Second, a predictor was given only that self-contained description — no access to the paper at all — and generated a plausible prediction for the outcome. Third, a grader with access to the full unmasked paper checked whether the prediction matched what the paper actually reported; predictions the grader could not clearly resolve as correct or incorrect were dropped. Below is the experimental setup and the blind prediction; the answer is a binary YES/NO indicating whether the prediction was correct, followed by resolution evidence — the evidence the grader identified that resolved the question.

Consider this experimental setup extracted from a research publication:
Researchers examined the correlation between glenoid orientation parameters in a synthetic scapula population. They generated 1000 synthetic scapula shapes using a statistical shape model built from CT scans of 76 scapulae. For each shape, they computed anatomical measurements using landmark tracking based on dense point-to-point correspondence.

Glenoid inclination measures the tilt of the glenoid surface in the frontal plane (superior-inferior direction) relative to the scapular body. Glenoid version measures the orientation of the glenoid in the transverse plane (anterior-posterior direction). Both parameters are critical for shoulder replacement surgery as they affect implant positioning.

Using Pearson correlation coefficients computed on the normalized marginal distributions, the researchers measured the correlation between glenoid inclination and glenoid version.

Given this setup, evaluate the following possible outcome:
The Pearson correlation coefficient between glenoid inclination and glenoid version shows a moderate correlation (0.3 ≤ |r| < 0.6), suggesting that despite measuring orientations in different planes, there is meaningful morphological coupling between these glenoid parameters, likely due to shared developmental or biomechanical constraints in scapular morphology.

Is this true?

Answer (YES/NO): NO